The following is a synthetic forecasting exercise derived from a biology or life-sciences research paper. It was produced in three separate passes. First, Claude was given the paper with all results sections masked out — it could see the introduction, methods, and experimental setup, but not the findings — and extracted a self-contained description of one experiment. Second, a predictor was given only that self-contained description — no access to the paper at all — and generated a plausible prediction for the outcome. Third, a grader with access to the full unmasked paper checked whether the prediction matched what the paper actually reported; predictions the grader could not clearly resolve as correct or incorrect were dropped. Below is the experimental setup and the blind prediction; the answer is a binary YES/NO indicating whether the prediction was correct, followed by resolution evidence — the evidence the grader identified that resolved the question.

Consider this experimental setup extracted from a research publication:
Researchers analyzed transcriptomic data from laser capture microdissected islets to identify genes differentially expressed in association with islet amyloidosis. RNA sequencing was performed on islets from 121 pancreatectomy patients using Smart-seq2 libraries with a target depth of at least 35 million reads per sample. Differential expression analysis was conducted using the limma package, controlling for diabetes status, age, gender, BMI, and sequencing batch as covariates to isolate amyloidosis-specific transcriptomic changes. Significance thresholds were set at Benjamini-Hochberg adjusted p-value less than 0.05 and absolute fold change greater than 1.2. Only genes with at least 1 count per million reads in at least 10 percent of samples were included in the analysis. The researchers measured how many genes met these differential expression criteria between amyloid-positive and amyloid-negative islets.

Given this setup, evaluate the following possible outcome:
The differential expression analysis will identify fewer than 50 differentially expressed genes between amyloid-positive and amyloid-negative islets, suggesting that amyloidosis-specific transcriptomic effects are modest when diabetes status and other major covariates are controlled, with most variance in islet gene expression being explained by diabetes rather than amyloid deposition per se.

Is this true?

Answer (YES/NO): YES